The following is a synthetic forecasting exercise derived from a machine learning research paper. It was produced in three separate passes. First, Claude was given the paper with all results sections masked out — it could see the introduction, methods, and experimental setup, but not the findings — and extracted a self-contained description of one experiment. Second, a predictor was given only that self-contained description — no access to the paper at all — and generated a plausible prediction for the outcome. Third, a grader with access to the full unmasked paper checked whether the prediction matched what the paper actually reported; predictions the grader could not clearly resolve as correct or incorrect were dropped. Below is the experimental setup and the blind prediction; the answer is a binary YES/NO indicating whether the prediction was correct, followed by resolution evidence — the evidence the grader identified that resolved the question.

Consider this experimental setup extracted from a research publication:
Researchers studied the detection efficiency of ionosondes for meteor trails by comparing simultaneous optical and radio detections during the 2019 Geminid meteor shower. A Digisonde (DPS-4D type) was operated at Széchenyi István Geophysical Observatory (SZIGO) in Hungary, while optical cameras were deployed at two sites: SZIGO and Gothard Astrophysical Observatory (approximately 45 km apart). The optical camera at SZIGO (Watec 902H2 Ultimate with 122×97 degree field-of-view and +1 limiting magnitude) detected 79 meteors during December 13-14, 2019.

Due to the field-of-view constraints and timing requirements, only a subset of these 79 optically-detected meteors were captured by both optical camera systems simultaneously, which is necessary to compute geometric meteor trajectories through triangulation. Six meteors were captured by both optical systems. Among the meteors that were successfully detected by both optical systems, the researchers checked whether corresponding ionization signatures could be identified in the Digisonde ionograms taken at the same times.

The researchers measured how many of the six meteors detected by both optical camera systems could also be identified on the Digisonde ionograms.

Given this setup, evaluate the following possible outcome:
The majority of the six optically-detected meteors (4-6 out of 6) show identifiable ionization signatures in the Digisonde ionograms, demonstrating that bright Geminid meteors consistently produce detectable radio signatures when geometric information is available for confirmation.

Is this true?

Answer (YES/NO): NO